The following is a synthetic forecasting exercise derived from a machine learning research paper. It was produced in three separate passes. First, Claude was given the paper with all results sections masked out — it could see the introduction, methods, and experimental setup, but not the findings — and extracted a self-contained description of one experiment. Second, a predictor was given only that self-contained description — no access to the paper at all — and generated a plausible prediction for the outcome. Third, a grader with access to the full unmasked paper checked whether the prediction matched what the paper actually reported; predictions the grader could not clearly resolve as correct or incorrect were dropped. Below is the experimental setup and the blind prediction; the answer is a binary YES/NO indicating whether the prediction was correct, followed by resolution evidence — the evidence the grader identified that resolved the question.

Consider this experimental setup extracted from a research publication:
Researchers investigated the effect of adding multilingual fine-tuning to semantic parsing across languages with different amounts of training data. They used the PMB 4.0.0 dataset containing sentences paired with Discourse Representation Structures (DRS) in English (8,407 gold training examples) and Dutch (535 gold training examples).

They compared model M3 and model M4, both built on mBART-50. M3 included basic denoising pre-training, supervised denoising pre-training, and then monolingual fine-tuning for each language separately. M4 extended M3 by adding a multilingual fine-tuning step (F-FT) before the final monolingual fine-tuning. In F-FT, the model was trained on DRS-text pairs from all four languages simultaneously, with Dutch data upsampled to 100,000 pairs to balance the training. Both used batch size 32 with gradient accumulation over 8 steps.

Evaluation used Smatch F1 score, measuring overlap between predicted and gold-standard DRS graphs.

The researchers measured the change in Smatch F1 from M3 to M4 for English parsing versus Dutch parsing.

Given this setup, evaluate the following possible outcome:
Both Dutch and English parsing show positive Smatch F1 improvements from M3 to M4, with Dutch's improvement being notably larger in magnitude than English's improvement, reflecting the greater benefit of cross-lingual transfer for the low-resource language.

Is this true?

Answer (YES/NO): NO